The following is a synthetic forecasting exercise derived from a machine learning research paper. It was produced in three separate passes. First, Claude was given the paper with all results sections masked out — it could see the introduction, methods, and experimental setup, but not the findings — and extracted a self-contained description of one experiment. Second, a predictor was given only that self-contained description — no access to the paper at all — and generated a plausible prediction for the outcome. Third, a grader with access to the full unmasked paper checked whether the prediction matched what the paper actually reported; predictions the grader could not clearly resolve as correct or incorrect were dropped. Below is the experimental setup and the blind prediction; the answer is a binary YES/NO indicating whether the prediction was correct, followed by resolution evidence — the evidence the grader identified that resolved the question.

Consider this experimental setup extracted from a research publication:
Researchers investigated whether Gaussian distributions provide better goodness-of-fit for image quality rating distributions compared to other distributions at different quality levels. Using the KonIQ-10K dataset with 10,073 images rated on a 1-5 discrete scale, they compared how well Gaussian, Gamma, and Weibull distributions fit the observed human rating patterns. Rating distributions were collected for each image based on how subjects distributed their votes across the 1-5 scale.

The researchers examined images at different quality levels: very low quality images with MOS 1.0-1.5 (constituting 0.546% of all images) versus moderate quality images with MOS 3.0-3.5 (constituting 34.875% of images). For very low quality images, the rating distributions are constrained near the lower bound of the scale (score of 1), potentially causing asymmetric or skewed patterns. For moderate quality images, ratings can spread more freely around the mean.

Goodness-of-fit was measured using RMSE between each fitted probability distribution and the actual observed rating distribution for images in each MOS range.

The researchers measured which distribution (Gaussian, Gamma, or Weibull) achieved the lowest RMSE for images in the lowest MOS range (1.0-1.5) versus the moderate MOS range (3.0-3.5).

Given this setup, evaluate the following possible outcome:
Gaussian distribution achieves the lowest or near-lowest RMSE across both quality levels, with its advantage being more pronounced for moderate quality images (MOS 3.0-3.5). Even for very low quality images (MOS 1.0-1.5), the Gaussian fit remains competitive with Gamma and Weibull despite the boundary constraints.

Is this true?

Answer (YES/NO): NO